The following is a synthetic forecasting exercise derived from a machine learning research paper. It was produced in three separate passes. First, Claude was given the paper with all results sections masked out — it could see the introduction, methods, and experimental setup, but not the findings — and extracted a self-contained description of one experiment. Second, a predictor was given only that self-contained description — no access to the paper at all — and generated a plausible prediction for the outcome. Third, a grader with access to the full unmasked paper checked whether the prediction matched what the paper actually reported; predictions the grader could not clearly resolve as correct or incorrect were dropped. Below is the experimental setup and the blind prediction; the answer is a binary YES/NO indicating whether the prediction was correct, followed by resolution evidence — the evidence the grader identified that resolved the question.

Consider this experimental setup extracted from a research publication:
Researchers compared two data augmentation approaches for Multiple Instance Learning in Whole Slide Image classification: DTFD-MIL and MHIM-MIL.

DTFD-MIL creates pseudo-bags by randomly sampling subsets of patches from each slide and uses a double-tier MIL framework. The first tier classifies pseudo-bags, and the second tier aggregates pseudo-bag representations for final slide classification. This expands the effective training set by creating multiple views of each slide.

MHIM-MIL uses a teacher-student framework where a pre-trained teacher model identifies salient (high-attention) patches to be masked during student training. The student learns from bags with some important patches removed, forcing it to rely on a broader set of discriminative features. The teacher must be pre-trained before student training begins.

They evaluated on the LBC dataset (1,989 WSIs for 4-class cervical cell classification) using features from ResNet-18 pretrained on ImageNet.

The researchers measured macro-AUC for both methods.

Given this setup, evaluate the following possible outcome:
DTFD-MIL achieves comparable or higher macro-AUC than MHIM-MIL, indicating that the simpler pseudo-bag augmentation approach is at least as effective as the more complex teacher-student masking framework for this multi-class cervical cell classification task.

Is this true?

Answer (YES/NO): NO